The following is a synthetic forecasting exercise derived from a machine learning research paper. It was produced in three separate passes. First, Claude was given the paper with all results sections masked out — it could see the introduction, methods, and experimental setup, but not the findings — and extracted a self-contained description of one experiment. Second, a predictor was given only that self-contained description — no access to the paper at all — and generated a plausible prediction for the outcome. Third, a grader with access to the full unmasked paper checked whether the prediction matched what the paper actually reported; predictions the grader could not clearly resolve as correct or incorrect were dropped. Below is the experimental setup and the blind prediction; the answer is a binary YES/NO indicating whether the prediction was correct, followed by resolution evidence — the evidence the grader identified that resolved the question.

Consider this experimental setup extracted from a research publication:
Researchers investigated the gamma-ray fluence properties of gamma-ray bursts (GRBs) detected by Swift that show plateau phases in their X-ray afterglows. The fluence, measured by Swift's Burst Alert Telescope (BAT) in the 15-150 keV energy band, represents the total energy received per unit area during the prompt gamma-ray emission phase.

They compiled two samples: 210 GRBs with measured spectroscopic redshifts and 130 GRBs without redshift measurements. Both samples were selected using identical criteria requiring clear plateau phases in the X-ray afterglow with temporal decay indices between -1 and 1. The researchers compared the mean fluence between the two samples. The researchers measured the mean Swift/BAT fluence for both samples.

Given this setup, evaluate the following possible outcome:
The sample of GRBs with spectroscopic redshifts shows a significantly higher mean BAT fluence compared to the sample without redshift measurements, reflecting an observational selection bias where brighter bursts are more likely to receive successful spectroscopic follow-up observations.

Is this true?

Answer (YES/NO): NO